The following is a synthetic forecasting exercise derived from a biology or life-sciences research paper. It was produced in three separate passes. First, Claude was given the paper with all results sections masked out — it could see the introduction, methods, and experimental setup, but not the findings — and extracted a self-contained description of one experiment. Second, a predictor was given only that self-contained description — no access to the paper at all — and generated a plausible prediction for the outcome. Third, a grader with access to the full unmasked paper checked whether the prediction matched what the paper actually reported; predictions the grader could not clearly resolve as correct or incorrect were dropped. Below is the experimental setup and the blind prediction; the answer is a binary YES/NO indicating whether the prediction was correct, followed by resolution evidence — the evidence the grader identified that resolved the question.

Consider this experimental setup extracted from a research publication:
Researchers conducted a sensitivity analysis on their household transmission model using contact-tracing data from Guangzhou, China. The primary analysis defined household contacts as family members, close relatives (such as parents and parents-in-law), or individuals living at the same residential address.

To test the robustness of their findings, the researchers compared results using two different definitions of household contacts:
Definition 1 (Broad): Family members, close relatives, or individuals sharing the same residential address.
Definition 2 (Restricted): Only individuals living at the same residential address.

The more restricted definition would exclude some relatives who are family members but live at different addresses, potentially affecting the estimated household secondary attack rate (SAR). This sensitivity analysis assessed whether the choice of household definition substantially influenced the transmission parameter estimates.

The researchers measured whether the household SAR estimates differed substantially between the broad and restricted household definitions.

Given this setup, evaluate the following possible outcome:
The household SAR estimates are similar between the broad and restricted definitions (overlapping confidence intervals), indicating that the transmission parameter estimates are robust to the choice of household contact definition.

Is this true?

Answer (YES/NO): NO